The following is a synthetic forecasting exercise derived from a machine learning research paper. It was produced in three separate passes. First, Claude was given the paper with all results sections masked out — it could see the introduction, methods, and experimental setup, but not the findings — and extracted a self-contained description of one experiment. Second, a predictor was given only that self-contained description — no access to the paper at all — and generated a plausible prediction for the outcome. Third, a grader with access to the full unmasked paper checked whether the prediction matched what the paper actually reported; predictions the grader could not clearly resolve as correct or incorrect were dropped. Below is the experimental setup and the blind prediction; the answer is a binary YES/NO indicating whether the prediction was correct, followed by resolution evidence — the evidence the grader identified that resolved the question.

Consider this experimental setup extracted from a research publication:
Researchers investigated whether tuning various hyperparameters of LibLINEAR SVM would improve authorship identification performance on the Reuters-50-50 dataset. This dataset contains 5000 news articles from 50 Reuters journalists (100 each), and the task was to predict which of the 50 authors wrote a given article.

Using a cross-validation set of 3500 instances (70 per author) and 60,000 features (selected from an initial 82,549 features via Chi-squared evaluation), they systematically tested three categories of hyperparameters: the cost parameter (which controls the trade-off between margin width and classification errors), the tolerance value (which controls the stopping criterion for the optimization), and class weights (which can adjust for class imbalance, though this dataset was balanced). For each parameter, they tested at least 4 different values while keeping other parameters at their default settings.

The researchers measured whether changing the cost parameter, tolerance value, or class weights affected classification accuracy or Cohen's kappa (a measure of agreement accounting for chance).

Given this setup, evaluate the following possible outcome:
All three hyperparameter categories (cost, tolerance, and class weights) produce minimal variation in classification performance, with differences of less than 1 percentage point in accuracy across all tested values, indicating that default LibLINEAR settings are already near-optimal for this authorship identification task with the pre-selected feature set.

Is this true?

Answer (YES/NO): YES